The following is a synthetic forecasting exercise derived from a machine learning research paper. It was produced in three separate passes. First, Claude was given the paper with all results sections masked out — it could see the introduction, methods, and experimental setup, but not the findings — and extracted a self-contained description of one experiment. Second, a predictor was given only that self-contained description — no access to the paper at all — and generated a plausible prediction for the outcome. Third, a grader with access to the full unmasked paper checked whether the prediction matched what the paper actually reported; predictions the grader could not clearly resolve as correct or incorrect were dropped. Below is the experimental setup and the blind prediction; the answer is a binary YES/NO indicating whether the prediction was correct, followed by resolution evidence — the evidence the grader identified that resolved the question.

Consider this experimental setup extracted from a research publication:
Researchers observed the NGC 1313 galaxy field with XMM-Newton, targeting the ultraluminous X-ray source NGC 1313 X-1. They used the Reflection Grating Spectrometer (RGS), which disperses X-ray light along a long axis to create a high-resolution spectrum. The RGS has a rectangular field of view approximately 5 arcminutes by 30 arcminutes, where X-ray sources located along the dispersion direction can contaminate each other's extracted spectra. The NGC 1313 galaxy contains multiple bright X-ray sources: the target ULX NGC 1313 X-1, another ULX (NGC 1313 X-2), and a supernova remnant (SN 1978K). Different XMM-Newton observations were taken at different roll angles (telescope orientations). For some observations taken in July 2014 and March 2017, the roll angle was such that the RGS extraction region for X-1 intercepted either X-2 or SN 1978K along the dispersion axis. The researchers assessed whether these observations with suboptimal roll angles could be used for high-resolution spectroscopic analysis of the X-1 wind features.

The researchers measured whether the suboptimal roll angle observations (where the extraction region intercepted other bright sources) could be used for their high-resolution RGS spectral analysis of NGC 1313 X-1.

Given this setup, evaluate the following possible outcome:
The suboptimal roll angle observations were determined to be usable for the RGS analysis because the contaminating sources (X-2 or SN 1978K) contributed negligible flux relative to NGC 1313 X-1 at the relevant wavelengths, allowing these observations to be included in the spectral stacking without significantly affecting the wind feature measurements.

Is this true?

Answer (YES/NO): NO